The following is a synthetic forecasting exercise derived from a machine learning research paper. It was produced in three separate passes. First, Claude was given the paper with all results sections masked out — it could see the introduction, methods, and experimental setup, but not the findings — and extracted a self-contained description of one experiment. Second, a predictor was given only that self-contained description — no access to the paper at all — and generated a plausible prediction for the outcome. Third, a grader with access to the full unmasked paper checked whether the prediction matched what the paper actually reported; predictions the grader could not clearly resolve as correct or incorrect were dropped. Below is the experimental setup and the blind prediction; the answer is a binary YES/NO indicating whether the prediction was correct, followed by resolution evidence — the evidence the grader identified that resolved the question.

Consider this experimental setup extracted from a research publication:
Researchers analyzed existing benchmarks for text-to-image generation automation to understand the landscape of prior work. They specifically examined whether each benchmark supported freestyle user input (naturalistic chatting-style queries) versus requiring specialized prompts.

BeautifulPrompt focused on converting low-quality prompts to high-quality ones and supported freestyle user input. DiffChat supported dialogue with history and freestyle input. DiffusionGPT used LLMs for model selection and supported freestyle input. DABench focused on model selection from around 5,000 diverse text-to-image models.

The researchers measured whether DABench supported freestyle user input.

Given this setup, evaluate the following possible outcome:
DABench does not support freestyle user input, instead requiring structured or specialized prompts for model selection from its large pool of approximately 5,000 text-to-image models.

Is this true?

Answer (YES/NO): YES